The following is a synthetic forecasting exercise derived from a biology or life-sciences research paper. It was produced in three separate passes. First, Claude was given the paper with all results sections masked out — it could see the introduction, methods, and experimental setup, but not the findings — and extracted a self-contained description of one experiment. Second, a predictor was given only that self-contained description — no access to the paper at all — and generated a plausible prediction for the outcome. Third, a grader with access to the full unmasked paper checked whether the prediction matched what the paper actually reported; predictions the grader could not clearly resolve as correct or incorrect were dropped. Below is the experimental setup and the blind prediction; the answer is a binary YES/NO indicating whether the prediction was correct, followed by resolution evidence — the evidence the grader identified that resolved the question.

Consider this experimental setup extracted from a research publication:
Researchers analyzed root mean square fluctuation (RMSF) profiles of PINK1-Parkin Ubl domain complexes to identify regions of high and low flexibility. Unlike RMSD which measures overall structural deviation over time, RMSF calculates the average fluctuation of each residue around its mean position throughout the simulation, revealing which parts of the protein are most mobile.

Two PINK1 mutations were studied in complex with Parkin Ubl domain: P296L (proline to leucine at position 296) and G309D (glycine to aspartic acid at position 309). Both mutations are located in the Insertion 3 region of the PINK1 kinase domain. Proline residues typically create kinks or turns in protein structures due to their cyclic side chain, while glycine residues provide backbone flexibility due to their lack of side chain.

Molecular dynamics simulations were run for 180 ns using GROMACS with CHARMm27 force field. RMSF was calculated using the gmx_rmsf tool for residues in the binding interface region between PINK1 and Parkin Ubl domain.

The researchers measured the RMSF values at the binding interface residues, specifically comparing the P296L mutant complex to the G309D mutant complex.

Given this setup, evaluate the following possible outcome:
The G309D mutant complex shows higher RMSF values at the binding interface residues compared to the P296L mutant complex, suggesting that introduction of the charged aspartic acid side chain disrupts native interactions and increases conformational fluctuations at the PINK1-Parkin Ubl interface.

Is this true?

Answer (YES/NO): NO